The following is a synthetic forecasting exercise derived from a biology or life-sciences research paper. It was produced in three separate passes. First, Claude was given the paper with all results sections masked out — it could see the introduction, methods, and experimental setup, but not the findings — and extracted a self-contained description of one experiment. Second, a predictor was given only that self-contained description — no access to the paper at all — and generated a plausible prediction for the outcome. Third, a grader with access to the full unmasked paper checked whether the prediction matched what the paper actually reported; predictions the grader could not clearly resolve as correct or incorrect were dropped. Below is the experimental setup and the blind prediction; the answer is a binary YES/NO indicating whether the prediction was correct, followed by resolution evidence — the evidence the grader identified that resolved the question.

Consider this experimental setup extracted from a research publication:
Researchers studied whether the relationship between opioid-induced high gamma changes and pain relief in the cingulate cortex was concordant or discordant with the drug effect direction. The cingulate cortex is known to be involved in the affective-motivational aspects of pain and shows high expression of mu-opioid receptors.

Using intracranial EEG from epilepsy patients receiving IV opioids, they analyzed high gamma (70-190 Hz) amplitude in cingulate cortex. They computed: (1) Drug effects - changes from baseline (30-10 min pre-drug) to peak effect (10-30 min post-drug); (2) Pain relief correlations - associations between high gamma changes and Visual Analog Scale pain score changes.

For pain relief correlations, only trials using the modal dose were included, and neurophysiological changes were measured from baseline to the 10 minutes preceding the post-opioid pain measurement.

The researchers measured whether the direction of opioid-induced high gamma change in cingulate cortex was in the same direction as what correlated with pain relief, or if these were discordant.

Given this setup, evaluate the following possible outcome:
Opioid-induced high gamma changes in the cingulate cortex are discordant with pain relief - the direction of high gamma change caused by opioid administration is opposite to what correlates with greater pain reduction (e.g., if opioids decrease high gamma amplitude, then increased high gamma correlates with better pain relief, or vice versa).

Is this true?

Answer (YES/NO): YES